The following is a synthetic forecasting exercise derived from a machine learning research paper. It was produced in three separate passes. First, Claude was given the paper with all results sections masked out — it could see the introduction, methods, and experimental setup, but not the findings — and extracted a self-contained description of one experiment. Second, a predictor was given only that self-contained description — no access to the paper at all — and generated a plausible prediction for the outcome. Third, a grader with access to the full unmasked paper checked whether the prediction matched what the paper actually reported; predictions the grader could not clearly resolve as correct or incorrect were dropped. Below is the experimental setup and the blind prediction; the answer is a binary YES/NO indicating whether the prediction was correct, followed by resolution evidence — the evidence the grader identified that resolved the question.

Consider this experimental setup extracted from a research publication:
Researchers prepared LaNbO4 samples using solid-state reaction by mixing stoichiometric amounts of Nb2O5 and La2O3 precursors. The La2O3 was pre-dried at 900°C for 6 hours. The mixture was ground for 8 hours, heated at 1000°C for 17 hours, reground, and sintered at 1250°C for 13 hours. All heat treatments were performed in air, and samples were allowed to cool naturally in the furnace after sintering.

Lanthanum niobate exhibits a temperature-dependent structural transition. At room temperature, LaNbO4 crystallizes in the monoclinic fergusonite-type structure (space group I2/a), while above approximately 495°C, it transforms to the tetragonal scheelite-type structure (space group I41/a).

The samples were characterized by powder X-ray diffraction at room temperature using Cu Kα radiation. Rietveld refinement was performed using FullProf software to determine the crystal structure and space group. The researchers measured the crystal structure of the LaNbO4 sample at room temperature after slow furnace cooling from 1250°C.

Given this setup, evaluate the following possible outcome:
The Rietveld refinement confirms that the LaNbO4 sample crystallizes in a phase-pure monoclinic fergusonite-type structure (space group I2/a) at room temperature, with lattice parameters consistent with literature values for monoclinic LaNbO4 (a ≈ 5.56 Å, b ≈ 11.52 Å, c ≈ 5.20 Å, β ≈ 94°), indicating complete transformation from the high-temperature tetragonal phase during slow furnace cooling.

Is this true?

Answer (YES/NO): YES